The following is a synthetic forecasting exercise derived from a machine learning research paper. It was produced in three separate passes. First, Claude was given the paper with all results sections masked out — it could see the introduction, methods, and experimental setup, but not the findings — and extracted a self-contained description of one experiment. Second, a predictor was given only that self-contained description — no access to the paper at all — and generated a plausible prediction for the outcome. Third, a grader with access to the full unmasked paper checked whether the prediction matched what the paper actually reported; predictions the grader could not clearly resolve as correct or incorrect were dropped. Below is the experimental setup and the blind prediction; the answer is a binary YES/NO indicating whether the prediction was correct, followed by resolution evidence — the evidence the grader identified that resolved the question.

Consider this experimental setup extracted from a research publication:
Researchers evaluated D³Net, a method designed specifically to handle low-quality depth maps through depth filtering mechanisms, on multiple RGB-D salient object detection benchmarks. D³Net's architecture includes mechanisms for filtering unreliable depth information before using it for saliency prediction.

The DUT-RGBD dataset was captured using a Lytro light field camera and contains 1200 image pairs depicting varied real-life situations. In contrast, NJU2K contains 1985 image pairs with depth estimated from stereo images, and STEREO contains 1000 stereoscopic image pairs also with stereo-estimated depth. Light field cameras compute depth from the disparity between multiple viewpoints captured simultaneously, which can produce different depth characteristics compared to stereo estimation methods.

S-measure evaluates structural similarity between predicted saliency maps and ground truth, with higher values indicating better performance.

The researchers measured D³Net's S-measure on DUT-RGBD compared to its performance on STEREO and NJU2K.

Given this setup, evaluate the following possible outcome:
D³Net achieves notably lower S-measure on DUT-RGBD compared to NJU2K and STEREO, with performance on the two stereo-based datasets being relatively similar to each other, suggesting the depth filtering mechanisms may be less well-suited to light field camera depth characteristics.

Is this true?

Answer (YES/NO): YES